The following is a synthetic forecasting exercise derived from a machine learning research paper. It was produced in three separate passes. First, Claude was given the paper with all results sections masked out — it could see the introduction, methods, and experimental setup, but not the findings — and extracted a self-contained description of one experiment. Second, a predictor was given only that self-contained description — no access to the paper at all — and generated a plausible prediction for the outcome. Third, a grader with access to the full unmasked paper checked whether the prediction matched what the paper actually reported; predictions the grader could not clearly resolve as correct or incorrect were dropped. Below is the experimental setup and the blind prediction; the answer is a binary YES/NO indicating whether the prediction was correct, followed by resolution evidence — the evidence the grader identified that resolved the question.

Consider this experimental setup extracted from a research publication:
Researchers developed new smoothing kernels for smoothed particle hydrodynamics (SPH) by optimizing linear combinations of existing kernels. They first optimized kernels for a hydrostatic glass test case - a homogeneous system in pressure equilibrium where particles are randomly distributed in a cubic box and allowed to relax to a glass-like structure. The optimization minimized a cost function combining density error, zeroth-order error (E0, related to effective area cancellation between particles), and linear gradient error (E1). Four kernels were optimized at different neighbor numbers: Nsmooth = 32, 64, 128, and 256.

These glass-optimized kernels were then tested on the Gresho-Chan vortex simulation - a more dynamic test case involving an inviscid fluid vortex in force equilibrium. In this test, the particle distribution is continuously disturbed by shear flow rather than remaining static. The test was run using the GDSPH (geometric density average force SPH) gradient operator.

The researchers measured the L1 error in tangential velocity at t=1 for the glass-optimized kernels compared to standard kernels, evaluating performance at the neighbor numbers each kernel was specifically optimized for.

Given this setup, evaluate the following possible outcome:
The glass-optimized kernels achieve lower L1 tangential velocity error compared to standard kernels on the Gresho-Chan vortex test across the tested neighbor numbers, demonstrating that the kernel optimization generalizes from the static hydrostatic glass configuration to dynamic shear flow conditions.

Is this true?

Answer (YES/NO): NO